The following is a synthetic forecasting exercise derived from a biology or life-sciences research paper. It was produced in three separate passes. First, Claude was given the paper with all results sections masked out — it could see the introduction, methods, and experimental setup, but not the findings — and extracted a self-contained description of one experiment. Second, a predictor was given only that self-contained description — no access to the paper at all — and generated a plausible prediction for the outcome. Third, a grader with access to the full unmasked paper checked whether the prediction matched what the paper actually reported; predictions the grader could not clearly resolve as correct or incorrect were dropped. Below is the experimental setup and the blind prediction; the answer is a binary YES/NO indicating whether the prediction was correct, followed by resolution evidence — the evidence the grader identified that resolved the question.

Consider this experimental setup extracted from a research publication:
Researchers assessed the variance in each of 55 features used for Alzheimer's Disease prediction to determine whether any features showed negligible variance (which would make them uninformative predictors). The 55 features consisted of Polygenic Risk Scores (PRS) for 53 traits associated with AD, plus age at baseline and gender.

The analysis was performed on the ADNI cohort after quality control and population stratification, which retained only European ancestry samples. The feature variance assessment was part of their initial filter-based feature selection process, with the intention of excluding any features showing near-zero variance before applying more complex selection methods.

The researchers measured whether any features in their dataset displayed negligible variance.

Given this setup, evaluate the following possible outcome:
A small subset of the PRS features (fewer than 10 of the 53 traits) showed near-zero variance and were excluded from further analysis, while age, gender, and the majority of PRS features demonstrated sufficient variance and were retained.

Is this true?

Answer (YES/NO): NO